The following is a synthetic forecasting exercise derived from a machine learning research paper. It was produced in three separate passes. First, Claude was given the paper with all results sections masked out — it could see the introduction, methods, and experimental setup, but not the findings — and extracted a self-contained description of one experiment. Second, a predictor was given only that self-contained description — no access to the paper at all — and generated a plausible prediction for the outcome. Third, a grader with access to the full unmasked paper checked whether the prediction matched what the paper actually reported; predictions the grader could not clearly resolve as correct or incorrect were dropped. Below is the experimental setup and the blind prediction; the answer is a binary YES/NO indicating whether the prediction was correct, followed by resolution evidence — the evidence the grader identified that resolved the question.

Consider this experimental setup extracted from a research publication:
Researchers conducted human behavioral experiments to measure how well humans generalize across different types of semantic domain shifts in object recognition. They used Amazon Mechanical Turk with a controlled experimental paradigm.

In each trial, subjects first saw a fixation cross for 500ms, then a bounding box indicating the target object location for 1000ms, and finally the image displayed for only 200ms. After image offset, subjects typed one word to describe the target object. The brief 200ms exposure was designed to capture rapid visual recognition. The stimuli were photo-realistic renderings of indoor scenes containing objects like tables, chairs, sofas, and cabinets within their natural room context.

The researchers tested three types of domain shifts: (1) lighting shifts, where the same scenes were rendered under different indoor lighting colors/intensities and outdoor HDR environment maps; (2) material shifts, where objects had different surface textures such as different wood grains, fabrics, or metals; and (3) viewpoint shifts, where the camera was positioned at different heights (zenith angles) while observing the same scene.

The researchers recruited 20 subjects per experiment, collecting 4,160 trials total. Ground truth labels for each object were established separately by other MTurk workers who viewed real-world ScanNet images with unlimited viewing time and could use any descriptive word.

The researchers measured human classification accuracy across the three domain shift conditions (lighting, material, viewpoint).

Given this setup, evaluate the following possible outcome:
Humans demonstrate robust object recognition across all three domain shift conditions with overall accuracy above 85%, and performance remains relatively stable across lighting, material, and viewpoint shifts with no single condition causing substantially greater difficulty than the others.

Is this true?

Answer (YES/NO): NO